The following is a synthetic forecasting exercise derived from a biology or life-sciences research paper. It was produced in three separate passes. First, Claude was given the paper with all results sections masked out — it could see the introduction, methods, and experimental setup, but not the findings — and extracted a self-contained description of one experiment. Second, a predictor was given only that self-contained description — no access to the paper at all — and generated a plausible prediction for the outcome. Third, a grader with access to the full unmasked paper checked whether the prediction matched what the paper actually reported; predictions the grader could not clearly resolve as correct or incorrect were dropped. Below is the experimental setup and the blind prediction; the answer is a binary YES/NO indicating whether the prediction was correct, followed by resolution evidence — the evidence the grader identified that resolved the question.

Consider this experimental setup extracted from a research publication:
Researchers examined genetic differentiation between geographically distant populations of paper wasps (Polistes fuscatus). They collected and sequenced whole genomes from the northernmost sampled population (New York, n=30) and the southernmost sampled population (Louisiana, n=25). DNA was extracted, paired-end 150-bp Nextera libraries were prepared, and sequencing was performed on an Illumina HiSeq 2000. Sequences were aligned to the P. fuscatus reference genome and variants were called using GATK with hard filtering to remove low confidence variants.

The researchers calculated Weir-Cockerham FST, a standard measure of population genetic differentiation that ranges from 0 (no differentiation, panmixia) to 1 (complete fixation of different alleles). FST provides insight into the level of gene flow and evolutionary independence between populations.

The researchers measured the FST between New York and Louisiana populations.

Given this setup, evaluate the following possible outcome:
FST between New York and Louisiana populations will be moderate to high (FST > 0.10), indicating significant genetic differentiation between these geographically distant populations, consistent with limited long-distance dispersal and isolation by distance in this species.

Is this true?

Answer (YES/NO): NO